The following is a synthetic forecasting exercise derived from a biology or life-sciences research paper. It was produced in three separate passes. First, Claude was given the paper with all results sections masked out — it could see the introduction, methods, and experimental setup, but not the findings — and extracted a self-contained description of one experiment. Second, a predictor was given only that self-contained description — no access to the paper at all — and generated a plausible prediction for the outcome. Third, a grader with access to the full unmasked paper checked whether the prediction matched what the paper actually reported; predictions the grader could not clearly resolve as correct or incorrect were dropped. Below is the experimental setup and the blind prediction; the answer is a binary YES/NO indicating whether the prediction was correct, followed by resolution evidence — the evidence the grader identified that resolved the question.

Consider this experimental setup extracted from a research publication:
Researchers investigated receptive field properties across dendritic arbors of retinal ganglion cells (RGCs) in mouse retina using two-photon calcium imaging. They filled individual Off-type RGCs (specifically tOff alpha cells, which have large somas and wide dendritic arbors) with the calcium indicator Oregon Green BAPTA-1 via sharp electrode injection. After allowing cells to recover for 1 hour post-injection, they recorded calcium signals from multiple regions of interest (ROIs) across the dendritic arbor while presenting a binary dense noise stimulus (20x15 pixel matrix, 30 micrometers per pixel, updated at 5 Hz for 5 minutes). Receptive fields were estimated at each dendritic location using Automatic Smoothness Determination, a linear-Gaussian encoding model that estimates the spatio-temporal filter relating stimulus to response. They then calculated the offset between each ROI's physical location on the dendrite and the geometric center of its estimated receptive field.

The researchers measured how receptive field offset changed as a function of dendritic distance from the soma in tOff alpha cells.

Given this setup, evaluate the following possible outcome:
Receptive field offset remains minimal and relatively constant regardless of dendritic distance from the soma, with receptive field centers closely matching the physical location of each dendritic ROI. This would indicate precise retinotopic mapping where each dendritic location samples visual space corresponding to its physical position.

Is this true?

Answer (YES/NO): YES